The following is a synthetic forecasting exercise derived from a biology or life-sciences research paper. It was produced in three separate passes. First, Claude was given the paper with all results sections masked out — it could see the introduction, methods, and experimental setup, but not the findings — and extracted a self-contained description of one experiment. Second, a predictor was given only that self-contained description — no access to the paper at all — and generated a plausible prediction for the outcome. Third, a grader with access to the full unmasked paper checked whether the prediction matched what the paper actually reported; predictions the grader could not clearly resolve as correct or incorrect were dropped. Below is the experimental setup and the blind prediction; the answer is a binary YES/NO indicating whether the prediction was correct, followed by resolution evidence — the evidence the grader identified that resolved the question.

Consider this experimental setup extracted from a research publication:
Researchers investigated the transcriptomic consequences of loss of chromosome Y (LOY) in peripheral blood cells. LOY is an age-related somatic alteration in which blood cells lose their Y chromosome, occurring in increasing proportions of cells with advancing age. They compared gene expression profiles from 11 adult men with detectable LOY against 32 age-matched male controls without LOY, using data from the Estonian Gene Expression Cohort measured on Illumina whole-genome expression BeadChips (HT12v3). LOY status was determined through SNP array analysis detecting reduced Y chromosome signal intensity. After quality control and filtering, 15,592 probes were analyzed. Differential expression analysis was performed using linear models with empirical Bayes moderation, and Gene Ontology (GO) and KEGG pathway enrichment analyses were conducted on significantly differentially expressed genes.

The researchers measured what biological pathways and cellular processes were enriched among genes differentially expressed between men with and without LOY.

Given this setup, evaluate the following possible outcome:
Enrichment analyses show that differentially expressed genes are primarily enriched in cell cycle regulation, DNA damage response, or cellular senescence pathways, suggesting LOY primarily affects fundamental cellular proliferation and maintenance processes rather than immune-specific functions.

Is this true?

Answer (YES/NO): NO